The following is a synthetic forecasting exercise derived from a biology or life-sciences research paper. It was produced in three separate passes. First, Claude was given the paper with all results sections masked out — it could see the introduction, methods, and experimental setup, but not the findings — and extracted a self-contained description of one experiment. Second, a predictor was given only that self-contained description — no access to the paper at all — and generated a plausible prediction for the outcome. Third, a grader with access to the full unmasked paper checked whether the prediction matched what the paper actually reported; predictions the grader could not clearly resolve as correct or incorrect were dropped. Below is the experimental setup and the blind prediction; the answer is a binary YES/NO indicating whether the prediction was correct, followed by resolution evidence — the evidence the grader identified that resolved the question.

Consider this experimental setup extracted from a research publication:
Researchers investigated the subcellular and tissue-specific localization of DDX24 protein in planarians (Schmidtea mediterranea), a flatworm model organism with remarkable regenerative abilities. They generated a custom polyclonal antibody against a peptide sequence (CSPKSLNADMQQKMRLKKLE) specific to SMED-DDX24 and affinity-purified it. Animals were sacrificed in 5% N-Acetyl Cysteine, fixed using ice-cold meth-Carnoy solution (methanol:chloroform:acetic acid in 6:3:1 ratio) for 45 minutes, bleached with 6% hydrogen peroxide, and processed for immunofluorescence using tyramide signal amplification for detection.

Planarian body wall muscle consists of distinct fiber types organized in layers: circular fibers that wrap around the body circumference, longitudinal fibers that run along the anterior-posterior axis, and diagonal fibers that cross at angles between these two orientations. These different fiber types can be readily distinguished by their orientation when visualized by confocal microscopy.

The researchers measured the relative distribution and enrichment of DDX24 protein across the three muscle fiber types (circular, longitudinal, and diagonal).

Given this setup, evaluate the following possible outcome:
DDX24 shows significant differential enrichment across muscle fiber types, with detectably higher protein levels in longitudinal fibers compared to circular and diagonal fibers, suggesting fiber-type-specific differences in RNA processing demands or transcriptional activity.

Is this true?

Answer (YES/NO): NO